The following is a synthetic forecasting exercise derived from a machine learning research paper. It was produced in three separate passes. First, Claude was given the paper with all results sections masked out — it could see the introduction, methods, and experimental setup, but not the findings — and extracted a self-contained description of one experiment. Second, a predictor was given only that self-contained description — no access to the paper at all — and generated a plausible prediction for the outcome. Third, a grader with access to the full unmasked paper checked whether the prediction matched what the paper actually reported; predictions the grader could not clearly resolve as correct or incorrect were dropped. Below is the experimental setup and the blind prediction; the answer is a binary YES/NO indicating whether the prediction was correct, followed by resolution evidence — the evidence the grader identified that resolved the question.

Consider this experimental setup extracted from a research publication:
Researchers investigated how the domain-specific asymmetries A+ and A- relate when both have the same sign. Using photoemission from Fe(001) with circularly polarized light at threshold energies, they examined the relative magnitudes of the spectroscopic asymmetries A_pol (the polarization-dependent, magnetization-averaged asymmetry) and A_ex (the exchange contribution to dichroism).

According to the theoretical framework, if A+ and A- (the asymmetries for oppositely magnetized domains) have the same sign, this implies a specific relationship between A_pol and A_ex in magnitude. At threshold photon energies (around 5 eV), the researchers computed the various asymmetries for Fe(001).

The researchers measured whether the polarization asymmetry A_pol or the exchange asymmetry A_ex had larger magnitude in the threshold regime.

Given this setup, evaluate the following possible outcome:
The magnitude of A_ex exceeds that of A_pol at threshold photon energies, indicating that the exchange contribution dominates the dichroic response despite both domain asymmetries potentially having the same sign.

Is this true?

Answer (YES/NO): NO